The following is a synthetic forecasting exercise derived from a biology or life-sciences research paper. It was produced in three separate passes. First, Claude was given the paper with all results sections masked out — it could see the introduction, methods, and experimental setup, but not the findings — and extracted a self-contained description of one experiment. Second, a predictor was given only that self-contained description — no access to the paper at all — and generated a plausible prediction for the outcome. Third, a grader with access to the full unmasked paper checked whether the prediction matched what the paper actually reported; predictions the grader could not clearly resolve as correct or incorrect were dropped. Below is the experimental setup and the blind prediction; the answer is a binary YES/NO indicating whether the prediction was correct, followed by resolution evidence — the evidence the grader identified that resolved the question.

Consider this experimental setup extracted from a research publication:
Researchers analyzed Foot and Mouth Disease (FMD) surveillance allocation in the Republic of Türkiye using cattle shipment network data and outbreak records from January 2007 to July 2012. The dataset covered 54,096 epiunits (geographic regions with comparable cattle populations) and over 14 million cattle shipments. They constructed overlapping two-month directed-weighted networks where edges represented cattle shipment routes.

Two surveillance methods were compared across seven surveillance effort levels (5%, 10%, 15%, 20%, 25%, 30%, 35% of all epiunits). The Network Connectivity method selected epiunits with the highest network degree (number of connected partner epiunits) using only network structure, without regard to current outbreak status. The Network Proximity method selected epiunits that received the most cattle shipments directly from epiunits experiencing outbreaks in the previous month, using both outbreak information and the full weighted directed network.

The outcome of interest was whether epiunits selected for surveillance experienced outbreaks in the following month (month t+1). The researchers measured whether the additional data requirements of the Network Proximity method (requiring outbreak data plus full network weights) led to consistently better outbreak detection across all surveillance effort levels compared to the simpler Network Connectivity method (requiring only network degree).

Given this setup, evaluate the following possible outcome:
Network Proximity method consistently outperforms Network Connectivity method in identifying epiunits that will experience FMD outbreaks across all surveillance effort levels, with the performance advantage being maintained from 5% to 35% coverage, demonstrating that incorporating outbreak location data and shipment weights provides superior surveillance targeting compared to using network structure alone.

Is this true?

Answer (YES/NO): NO